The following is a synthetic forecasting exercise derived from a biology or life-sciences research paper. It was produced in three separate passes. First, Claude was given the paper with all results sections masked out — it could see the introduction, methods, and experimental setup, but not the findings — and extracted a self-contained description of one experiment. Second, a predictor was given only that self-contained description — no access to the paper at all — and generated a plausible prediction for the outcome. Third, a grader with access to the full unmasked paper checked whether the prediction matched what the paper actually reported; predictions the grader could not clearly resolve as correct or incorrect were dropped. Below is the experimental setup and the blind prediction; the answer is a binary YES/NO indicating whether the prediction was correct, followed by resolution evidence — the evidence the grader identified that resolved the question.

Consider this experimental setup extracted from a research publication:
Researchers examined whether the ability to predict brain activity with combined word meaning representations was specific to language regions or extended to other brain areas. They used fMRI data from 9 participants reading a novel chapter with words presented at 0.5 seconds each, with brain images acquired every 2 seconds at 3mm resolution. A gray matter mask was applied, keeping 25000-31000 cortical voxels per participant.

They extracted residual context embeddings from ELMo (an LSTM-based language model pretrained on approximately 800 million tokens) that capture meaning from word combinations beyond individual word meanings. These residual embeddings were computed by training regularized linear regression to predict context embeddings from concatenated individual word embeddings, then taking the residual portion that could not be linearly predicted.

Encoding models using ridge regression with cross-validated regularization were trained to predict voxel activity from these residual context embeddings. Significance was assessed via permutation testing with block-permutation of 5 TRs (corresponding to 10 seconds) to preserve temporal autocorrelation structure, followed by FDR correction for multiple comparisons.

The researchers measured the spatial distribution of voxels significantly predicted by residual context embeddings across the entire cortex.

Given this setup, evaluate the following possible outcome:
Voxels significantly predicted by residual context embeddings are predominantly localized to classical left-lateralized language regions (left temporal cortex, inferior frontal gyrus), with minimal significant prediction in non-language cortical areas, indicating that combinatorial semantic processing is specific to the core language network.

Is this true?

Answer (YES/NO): NO